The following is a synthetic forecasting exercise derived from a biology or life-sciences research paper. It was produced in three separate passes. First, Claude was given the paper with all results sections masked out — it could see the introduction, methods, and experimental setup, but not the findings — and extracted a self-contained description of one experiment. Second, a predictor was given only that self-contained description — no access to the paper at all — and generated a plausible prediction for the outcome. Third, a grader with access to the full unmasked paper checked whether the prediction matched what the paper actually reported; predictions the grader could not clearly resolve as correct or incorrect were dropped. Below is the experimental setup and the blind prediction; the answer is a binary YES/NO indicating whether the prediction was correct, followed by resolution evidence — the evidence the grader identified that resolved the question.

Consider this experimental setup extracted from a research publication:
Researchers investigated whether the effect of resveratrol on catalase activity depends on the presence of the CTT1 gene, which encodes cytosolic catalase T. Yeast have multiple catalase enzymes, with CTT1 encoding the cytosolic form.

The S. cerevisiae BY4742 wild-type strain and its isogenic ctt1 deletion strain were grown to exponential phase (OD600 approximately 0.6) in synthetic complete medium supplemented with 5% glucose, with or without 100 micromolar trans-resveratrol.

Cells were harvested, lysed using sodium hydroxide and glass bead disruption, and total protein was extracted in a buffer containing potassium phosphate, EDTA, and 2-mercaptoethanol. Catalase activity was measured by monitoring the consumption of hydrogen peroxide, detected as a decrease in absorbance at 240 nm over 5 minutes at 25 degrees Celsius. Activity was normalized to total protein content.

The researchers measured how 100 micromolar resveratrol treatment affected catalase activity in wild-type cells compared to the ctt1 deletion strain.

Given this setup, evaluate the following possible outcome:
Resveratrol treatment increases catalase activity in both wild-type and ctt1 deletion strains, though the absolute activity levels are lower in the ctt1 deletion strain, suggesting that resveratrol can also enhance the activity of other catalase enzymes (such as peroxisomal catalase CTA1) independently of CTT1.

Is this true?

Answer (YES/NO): NO